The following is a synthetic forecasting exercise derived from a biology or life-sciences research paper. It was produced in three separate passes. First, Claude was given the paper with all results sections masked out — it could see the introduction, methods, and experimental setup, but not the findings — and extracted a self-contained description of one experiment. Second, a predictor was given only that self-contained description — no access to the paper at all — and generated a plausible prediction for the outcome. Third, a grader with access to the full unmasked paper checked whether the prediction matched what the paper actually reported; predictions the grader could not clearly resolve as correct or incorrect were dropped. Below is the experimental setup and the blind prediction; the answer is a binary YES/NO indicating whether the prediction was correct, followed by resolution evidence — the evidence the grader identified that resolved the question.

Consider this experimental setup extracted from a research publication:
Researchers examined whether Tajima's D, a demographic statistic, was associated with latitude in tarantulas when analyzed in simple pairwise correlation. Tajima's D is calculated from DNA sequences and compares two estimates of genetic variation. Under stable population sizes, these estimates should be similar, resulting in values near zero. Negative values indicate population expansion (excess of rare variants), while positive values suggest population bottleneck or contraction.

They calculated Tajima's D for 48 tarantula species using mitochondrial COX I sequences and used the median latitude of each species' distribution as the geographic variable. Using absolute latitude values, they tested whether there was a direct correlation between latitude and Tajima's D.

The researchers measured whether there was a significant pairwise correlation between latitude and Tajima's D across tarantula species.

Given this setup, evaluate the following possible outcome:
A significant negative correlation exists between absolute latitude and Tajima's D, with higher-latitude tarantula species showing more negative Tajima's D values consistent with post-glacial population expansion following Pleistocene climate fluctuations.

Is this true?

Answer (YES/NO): NO